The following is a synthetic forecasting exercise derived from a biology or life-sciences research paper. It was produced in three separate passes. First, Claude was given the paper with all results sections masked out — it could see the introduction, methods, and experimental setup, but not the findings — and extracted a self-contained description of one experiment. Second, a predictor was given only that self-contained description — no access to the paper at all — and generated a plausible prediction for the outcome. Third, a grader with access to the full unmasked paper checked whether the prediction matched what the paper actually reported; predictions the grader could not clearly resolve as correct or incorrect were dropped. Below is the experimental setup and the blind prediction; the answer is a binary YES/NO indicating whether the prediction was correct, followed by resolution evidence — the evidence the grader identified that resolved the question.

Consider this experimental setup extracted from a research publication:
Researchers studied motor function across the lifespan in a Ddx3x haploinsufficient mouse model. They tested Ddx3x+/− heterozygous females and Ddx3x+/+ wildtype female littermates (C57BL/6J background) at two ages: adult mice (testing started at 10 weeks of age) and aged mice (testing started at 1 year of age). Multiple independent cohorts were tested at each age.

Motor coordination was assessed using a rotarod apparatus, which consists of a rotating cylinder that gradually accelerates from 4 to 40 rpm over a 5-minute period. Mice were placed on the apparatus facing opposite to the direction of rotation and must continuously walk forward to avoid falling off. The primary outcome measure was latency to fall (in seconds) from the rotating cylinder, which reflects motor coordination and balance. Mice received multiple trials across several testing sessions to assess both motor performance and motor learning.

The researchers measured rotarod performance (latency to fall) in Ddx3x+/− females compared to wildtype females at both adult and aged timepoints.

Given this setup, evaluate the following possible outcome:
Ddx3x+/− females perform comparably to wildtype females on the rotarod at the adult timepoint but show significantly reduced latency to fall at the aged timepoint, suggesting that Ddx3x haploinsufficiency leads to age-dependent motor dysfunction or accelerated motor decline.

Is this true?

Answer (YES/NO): NO